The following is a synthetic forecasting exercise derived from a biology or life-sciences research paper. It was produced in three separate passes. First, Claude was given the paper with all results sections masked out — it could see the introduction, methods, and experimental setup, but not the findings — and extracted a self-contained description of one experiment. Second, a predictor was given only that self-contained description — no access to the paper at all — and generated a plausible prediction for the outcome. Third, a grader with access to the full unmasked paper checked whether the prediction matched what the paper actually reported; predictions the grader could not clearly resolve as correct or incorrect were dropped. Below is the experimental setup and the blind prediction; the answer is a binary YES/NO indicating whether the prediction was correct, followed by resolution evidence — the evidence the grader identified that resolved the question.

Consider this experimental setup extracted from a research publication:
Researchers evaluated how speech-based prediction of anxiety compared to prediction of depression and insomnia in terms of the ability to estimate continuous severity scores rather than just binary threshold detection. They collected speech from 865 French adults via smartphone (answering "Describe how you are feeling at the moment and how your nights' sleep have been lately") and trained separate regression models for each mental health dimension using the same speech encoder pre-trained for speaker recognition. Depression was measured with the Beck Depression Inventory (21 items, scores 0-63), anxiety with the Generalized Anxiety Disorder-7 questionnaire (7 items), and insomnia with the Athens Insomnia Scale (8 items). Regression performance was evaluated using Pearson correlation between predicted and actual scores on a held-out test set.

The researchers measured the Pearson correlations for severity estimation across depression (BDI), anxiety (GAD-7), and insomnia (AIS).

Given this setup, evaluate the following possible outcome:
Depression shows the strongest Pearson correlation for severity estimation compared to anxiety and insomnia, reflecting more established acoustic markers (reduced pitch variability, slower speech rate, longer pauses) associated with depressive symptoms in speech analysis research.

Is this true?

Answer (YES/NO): YES